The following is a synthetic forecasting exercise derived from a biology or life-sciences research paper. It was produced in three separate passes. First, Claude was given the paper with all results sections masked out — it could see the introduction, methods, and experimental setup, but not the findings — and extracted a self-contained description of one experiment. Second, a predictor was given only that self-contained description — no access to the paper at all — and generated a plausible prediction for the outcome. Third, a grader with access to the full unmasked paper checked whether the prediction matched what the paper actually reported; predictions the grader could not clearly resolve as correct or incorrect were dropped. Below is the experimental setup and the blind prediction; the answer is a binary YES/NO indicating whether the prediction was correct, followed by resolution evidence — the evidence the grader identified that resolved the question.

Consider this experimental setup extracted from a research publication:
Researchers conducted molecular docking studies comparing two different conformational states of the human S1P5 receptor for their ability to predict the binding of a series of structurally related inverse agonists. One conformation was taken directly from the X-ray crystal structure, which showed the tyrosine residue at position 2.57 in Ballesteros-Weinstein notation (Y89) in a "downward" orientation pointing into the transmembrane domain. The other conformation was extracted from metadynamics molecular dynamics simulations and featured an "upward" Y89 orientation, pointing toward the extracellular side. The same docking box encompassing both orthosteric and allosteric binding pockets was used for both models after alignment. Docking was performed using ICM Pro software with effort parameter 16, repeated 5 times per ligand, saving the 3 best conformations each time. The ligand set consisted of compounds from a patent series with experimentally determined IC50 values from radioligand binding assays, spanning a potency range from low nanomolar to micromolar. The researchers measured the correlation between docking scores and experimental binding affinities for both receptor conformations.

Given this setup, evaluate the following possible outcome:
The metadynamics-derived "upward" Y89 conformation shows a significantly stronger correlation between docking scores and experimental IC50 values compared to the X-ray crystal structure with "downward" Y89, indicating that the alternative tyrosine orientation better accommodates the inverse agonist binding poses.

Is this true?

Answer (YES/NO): NO